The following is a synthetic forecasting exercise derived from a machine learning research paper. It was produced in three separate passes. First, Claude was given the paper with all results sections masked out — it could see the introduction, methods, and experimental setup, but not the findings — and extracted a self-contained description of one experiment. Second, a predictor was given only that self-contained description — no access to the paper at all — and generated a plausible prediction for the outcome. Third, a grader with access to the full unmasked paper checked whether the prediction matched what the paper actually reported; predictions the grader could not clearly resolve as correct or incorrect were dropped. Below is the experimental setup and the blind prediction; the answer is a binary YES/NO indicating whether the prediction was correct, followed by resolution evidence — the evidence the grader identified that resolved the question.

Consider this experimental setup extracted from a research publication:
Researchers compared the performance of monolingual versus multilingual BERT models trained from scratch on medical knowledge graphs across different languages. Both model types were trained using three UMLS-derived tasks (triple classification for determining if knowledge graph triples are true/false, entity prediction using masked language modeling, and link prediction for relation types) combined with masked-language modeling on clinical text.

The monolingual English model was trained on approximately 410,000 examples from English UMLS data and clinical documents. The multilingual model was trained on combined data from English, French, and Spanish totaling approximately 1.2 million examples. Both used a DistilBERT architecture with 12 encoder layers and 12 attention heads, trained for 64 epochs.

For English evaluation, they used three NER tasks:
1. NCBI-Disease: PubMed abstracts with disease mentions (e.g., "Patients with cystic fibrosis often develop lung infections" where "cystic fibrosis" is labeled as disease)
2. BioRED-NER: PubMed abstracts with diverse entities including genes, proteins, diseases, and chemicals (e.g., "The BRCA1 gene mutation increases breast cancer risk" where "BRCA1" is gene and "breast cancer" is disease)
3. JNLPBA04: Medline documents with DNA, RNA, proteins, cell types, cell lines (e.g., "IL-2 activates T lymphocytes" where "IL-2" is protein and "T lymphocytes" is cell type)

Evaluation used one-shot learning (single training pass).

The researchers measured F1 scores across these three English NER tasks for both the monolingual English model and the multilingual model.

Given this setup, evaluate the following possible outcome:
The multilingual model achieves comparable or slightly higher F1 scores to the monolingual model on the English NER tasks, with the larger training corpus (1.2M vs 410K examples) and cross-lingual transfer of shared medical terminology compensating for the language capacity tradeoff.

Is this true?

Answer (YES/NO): NO